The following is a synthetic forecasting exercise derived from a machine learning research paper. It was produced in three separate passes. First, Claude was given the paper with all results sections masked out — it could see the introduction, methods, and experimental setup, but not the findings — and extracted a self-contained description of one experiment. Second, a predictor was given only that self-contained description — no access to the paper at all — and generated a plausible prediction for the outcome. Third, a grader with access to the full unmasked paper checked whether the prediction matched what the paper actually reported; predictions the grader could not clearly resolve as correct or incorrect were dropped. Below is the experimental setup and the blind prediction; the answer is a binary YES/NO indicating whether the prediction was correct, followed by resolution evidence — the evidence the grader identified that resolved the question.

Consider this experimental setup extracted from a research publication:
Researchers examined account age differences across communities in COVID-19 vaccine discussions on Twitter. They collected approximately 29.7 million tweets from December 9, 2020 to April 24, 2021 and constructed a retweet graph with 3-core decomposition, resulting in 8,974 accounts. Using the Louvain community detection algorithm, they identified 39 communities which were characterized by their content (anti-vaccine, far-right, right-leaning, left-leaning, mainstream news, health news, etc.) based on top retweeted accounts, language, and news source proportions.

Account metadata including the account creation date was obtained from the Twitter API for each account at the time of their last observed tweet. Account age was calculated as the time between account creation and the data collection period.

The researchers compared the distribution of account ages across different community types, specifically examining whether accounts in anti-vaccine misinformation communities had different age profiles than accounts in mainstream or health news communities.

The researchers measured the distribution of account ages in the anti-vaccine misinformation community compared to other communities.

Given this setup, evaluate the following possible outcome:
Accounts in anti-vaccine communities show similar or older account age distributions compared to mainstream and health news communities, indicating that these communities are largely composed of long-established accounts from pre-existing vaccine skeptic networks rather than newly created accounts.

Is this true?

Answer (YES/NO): NO